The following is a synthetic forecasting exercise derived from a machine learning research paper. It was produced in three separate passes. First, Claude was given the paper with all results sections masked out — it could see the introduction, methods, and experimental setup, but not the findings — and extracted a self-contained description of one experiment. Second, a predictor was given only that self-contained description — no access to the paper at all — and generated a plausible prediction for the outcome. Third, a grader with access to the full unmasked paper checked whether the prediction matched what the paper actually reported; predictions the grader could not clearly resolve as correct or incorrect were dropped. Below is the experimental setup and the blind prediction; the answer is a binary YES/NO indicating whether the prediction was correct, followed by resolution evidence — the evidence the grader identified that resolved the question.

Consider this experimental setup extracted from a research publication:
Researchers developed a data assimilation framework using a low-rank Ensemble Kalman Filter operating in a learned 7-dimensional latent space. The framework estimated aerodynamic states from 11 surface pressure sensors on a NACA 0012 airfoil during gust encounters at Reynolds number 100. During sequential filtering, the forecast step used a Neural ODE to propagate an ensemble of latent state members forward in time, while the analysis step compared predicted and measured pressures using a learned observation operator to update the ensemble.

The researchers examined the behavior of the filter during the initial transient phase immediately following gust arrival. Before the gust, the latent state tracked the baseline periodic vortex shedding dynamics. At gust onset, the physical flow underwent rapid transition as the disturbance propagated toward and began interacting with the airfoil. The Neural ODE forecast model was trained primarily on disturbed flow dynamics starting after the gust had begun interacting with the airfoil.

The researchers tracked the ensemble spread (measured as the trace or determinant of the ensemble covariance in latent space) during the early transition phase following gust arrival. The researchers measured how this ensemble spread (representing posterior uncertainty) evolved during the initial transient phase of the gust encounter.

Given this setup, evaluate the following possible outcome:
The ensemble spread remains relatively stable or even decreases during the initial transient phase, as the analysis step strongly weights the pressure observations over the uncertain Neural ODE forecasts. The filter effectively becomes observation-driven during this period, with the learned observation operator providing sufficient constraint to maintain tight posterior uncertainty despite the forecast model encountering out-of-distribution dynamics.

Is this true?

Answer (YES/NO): NO